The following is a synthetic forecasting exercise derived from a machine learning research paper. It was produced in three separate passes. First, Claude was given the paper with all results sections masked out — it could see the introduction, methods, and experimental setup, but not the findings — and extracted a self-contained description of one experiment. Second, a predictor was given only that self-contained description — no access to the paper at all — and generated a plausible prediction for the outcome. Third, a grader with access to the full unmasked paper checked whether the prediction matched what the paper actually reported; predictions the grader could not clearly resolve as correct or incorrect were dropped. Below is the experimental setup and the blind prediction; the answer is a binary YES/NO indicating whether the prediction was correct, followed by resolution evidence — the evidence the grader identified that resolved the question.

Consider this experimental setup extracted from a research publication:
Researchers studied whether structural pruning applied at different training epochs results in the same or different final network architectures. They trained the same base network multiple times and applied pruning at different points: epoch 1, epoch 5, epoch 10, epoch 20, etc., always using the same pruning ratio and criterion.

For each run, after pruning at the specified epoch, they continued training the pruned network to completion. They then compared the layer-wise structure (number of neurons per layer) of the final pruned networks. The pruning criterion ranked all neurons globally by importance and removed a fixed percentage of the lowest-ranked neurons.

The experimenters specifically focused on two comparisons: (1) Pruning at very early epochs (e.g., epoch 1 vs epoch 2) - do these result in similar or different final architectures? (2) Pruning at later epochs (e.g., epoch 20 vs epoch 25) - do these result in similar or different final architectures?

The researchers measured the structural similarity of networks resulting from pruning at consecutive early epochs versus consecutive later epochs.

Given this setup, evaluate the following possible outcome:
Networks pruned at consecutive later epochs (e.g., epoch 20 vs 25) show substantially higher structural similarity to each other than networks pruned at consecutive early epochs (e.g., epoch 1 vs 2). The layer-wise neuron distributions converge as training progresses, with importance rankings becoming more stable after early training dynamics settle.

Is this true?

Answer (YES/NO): YES